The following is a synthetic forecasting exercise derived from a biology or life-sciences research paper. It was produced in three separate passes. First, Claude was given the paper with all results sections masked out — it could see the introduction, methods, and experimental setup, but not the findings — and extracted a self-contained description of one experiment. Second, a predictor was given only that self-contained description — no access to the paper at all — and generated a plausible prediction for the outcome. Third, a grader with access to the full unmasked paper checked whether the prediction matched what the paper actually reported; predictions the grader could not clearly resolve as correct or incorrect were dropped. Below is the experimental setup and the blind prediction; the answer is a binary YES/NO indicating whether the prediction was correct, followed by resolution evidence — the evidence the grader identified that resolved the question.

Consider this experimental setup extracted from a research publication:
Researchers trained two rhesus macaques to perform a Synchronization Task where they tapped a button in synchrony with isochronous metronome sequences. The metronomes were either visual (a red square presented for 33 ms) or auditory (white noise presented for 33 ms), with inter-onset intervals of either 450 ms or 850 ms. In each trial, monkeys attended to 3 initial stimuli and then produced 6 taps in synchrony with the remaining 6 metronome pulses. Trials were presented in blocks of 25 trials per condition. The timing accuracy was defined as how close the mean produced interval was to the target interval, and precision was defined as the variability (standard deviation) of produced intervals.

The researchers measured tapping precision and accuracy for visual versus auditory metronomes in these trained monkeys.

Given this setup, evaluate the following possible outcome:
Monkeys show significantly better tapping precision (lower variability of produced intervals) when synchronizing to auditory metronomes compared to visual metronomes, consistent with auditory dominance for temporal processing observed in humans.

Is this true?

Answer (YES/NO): NO